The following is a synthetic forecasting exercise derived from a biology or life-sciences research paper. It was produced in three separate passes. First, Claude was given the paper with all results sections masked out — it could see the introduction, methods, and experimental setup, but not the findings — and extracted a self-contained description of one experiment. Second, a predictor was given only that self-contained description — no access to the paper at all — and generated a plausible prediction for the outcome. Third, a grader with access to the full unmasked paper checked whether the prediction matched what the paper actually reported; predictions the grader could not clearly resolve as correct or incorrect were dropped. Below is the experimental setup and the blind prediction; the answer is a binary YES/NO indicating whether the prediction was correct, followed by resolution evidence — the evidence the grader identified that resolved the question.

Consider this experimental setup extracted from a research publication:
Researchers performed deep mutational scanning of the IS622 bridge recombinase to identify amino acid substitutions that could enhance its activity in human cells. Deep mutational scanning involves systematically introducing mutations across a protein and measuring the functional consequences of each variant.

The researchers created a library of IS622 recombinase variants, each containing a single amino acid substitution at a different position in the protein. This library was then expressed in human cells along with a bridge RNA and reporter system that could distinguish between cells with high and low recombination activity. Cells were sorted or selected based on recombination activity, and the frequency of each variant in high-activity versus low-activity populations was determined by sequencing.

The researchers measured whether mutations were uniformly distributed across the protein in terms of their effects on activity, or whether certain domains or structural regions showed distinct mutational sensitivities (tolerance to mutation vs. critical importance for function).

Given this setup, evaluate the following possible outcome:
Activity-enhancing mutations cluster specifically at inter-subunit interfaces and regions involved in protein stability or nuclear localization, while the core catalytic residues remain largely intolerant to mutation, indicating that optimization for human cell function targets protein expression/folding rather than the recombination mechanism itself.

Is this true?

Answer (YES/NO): NO